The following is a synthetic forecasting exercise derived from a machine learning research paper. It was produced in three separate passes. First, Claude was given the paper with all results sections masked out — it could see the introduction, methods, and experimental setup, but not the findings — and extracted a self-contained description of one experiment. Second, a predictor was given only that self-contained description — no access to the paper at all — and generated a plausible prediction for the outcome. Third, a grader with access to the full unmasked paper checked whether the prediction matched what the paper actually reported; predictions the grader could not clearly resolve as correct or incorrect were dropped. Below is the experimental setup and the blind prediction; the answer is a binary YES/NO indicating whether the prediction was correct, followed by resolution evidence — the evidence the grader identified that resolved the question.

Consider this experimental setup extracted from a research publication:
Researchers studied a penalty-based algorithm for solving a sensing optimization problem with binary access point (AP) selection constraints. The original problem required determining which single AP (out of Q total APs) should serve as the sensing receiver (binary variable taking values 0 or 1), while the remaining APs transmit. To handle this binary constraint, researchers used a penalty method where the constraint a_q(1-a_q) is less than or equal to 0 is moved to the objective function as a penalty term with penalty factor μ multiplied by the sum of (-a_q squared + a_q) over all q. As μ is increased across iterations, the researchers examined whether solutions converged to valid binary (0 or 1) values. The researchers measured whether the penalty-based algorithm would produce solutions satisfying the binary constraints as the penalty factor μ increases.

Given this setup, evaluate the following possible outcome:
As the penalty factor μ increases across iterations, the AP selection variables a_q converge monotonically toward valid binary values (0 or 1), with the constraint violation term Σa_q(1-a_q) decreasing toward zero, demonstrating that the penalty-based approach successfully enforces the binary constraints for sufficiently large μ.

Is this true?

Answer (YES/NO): YES